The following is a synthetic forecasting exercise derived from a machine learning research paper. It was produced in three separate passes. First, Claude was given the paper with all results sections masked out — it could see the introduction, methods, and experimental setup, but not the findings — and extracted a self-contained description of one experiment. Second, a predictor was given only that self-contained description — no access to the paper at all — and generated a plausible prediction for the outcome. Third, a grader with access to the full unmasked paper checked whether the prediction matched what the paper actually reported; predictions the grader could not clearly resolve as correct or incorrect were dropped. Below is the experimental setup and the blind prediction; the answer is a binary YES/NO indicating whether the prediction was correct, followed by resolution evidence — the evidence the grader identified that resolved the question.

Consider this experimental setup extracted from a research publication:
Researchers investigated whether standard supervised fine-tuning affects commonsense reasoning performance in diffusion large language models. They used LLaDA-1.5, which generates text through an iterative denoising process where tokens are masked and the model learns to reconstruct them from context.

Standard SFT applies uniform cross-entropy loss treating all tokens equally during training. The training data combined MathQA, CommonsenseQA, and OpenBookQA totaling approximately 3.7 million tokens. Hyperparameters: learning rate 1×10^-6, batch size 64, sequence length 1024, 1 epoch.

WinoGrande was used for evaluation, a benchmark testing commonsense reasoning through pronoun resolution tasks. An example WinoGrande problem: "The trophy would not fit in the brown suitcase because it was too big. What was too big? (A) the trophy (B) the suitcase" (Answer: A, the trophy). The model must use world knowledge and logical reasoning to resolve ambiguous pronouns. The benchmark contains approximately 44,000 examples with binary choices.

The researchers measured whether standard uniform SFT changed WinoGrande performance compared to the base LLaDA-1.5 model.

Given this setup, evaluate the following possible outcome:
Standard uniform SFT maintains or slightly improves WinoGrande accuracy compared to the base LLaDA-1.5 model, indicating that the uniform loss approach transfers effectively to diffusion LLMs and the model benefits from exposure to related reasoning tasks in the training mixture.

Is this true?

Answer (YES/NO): YES